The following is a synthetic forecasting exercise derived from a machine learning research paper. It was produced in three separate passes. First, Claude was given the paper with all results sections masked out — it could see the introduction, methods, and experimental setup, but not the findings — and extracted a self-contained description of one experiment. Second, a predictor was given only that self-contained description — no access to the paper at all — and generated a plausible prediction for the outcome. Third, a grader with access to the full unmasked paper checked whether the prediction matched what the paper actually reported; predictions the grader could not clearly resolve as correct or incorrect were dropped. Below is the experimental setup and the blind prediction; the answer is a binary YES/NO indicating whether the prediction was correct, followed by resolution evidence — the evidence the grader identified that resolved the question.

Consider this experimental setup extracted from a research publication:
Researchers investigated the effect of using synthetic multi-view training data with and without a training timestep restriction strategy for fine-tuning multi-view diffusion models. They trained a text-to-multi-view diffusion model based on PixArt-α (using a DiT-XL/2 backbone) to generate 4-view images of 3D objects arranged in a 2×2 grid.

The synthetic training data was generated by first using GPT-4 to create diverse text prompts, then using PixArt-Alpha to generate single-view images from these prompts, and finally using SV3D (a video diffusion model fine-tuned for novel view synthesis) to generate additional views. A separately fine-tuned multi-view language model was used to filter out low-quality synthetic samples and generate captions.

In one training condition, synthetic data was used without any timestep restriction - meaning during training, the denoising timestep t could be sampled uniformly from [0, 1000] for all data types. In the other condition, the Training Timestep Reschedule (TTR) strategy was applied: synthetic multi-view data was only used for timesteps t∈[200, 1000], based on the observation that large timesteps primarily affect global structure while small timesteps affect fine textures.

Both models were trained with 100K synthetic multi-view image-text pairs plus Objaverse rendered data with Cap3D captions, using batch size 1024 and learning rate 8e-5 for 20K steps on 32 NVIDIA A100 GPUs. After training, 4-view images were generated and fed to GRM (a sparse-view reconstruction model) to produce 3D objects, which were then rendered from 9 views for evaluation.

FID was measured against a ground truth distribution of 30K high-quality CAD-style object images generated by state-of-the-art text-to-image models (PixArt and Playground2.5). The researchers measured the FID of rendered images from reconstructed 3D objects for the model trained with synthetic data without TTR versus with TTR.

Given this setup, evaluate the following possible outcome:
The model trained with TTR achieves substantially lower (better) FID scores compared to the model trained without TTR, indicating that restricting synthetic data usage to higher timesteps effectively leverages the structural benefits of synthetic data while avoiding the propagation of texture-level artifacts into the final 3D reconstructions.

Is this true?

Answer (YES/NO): YES